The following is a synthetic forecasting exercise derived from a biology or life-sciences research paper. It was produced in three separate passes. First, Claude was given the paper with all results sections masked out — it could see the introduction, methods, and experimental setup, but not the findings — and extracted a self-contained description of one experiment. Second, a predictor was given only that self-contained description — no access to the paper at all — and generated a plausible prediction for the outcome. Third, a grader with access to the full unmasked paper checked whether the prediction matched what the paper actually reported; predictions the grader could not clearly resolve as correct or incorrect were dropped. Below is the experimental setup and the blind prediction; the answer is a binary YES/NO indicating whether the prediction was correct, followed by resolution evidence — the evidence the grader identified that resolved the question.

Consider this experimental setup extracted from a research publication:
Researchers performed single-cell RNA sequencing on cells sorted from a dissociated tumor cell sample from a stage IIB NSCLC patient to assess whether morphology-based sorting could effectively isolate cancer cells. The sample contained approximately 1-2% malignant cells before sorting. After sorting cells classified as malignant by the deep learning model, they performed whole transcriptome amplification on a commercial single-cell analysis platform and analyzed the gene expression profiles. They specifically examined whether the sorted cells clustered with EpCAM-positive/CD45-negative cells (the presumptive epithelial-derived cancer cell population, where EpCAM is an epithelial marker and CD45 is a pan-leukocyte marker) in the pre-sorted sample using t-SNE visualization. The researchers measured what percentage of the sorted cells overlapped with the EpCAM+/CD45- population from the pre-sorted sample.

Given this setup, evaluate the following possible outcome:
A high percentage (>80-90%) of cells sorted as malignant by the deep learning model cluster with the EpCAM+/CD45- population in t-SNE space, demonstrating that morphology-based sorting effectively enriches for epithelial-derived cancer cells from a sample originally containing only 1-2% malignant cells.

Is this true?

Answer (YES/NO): YES